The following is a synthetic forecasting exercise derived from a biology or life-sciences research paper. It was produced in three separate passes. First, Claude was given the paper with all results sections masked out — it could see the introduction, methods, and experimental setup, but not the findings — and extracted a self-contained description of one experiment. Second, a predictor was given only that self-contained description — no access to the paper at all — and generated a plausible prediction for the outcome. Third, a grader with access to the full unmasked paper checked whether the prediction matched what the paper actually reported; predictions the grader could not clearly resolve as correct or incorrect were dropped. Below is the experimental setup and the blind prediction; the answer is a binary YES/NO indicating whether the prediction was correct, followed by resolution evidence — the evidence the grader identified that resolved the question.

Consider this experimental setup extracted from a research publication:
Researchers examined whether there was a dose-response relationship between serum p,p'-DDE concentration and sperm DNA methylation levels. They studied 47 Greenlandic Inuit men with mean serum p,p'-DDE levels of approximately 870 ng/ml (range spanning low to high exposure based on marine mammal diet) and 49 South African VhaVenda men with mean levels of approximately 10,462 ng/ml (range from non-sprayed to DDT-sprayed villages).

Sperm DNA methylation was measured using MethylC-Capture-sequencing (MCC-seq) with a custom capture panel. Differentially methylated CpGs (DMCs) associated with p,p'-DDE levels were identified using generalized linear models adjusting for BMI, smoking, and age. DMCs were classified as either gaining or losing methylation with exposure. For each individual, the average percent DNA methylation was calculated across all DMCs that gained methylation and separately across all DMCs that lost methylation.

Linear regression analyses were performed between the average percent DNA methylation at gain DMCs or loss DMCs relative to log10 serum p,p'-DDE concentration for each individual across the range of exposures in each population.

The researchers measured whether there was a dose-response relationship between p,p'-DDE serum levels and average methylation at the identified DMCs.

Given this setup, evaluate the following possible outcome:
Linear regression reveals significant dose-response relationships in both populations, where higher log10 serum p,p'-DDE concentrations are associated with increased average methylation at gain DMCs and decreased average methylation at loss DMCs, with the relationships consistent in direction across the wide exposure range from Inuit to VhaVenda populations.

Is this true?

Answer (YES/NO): YES